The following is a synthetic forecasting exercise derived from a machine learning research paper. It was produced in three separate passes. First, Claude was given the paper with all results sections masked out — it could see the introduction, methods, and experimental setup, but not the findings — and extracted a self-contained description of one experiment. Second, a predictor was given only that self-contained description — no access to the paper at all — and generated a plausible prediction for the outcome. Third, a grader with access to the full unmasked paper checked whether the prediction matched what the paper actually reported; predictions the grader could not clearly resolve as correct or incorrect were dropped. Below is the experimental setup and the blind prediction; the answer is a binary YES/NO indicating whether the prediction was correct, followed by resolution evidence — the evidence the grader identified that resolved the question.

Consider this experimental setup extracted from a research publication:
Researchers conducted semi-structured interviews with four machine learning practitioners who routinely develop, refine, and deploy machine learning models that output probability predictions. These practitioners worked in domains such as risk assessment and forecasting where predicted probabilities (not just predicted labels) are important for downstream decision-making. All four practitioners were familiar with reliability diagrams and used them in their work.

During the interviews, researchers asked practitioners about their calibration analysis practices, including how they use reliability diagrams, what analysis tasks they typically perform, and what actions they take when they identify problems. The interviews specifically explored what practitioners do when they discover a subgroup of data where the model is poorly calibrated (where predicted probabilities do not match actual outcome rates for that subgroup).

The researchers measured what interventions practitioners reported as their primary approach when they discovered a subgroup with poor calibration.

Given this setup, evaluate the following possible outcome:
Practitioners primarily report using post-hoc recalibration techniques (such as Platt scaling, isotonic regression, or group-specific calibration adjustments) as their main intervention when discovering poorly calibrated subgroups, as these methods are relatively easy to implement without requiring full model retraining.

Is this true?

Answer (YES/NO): NO